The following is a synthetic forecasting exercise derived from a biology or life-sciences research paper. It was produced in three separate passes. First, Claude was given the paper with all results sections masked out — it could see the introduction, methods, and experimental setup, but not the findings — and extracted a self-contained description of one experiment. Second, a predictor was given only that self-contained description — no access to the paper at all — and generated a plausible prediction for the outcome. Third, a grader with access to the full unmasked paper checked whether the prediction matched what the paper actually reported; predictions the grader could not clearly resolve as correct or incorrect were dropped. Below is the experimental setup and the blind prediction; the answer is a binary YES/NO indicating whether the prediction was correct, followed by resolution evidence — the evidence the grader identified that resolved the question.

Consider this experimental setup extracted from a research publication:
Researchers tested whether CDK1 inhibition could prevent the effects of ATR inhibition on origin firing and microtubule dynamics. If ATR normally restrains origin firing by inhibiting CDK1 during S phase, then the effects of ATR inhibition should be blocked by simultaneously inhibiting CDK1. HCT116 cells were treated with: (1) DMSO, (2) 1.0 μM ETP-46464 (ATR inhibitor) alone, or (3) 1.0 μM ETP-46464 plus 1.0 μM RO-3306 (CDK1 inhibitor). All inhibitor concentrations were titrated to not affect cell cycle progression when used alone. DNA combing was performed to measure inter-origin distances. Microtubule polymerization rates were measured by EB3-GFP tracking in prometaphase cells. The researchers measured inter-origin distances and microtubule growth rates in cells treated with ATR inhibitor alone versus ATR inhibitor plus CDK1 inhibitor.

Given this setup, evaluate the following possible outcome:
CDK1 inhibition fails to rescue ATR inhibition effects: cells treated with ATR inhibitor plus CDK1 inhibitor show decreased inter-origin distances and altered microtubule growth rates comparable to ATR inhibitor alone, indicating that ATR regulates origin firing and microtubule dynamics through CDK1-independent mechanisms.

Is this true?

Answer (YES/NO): NO